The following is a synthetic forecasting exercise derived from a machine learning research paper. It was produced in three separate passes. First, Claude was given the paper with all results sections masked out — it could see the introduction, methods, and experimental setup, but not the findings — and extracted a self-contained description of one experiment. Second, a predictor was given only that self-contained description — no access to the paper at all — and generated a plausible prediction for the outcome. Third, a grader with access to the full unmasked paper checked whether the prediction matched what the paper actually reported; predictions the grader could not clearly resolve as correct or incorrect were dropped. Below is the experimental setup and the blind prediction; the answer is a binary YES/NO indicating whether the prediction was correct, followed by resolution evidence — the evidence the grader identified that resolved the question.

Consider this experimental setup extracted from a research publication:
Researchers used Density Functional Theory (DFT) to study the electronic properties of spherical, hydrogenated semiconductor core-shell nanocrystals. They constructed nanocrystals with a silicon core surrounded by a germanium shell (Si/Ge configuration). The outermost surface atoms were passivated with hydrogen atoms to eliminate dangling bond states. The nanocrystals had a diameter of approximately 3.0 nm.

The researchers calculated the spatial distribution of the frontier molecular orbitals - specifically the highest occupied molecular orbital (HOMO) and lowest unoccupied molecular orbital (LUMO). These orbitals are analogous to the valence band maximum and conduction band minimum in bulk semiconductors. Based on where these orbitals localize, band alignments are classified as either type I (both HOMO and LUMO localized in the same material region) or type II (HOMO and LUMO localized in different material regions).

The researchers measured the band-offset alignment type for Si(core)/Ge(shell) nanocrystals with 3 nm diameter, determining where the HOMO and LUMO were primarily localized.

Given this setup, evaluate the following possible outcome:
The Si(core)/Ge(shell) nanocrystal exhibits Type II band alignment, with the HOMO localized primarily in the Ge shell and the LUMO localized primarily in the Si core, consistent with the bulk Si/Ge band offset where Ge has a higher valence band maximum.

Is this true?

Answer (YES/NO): YES